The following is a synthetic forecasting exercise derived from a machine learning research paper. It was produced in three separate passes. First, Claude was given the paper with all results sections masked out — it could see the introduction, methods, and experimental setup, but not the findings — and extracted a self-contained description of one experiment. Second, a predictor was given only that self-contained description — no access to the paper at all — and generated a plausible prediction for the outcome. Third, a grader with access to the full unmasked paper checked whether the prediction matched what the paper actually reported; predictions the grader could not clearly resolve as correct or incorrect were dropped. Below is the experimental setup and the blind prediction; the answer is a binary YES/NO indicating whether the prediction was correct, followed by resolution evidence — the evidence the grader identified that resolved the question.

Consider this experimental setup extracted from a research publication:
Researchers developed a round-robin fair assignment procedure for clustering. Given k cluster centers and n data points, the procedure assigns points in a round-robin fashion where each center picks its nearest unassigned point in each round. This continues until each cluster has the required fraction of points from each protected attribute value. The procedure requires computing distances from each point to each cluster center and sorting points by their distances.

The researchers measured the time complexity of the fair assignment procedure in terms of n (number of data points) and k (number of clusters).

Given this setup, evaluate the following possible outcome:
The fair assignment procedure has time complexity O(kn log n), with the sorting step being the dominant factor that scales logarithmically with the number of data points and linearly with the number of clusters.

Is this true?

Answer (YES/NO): YES